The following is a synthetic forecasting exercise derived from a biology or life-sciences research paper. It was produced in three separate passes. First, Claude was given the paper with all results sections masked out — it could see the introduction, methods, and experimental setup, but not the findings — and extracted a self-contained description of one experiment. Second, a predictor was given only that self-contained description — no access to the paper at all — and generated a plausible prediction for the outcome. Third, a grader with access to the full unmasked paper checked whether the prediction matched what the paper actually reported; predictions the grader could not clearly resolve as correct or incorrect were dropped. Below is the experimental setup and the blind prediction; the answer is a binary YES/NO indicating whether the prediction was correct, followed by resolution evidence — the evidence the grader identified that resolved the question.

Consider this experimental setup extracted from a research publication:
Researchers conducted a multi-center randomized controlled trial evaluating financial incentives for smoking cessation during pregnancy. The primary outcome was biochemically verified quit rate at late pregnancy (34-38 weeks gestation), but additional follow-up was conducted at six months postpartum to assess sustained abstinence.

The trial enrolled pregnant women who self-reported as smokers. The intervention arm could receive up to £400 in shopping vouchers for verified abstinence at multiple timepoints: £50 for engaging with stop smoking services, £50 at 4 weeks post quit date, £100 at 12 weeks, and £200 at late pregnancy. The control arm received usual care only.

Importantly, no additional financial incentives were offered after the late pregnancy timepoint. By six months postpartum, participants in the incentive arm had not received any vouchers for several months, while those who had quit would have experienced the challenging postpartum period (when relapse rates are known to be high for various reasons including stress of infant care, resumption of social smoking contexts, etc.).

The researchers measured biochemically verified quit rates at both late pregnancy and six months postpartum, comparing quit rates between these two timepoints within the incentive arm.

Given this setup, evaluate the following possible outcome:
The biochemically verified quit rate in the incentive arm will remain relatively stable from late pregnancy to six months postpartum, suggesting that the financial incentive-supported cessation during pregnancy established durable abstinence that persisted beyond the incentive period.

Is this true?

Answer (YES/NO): NO